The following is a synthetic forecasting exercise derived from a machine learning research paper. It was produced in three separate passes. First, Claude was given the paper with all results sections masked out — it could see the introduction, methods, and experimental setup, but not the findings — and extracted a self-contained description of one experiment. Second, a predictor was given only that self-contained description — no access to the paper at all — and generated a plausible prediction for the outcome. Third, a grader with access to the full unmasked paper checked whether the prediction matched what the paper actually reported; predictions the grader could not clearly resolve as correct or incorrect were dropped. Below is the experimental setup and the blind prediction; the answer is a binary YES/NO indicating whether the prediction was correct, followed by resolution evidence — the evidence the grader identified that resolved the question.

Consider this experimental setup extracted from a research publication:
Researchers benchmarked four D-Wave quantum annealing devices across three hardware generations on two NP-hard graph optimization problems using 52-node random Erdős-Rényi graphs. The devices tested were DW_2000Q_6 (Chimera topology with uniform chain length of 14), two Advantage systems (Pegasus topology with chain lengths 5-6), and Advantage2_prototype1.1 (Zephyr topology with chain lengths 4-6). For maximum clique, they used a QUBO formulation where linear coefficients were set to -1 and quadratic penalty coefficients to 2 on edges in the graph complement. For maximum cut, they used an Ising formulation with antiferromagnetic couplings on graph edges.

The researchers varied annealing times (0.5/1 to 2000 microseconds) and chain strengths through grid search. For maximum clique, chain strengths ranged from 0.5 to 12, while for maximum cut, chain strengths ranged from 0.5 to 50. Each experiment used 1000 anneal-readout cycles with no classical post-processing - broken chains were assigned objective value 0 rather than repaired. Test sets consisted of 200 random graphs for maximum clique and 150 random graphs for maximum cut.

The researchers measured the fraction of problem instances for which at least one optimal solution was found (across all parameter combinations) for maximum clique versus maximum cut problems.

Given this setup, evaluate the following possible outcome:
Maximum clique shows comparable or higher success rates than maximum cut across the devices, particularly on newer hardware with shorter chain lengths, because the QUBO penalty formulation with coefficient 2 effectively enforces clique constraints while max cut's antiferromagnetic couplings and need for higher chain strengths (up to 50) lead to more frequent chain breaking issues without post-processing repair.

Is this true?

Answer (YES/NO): YES